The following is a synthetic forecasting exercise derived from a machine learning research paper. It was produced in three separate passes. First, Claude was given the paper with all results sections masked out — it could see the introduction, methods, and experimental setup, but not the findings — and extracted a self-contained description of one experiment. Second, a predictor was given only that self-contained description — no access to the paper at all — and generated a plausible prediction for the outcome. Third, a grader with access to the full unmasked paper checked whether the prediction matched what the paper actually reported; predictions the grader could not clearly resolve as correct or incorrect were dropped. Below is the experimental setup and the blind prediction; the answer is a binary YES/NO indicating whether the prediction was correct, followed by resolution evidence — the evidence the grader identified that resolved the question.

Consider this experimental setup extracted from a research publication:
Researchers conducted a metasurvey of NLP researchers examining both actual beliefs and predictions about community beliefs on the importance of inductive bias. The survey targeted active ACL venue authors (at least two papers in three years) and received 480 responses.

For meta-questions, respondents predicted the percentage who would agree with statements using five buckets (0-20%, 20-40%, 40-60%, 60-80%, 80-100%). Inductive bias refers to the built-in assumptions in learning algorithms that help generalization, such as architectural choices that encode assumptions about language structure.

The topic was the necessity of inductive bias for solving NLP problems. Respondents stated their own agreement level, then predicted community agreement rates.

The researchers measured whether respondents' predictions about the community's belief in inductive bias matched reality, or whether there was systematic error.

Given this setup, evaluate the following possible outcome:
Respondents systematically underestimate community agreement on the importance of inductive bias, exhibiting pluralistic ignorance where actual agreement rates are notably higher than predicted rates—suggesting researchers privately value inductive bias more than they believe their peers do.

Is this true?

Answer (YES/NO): YES